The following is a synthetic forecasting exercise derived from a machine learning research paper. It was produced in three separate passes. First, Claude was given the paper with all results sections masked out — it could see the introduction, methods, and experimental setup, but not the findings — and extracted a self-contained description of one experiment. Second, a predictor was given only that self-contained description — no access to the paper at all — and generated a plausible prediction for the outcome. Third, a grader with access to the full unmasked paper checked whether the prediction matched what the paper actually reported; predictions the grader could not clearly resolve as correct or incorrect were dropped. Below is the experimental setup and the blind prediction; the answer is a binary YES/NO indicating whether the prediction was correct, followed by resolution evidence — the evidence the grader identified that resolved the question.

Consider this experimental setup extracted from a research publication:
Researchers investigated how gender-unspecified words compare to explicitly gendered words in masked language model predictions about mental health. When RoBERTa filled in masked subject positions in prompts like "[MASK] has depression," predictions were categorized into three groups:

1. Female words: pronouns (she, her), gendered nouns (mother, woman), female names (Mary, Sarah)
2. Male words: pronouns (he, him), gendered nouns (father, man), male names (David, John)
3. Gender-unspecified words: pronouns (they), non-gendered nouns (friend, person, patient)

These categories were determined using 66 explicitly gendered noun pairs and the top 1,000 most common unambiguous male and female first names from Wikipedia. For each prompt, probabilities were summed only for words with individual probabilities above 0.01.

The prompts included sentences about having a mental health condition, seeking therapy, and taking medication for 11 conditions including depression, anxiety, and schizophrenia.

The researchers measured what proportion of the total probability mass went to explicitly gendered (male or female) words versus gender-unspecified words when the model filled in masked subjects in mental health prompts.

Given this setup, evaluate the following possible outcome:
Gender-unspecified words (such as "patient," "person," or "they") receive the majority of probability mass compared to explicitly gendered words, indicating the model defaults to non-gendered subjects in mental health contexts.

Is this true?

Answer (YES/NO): NO